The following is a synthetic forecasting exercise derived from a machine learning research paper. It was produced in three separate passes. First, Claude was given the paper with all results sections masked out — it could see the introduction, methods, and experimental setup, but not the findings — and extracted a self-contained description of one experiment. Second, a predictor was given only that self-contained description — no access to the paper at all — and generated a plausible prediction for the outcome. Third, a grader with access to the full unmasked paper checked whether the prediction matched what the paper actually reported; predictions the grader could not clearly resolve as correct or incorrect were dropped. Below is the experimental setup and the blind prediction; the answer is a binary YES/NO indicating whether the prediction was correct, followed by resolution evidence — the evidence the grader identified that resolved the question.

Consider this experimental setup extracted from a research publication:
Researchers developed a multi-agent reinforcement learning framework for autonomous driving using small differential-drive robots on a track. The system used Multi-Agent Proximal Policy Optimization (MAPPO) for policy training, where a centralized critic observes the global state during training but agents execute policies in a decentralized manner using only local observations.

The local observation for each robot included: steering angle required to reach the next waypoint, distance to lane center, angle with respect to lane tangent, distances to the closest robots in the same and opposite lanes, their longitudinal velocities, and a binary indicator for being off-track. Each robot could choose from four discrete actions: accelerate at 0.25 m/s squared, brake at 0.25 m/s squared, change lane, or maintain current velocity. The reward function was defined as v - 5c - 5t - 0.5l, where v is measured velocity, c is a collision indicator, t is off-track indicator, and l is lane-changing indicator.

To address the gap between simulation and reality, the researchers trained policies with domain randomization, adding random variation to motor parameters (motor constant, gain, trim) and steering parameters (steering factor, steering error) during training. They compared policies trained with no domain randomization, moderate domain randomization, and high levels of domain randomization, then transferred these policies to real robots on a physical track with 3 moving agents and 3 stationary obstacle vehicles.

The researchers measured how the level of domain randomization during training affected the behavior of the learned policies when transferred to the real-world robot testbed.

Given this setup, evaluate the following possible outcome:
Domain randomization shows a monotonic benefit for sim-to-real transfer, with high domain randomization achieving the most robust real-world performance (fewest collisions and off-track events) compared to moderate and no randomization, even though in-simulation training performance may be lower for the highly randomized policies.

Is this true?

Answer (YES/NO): NO